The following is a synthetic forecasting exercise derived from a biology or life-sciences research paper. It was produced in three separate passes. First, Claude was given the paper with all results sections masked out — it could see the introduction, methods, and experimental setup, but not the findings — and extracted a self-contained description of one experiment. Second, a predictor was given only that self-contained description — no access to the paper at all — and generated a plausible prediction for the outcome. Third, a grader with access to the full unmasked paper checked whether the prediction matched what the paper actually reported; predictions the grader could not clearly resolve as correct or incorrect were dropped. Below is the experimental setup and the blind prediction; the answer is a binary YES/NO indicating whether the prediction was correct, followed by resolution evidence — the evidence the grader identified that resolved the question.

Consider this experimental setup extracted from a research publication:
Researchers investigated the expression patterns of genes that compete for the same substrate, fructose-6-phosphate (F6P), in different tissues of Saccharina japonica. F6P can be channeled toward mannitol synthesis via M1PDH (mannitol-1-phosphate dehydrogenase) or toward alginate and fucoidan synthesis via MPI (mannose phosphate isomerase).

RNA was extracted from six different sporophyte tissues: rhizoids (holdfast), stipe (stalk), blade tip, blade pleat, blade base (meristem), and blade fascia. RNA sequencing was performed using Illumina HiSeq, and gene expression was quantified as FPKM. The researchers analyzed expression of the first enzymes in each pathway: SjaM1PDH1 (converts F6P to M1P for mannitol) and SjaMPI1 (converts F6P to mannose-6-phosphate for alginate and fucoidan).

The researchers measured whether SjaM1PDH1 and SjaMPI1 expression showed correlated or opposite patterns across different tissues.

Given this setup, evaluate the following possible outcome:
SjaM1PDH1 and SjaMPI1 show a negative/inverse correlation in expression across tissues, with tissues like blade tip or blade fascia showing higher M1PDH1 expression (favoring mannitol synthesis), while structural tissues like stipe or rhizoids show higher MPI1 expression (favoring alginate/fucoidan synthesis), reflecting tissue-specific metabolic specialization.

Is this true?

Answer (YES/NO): NO